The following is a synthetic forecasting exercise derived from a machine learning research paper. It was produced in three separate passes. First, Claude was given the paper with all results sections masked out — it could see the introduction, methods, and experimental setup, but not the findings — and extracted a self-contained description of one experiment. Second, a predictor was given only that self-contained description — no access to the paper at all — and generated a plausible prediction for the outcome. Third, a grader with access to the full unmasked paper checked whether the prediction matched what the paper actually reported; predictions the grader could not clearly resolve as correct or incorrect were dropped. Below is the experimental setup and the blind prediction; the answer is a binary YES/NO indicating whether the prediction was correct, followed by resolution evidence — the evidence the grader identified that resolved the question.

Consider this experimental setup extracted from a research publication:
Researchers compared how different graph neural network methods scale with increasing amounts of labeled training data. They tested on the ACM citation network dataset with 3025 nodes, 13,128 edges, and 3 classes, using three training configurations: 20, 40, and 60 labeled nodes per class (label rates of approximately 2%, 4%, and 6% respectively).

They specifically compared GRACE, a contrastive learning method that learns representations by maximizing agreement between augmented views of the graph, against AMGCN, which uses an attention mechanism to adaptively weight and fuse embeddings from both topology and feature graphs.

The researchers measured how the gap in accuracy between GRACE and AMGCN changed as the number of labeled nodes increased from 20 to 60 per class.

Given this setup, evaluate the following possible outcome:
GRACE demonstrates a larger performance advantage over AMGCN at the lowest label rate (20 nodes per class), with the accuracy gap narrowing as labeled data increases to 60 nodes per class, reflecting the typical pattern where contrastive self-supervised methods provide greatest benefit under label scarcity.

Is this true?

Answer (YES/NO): NO